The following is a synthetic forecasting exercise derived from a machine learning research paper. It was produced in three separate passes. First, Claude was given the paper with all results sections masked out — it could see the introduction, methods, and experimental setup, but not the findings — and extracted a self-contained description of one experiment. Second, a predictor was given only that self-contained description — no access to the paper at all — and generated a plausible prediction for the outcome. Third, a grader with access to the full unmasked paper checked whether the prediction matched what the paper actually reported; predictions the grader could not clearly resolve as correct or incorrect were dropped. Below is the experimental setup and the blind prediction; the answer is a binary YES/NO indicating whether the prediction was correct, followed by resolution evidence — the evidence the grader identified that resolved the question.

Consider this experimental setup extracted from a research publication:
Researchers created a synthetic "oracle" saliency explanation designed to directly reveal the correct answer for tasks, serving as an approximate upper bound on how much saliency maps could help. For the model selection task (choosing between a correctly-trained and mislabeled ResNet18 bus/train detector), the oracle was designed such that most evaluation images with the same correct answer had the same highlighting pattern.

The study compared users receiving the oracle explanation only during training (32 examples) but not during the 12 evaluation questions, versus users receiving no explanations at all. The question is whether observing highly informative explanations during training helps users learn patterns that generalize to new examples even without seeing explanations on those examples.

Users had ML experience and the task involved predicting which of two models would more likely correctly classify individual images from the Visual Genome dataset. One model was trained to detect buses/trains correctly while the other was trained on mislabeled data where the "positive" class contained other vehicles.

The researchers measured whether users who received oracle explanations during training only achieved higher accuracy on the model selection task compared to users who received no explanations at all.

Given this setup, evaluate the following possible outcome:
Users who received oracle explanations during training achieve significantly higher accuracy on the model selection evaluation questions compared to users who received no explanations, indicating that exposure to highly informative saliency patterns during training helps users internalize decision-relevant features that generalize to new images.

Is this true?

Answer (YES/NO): NO